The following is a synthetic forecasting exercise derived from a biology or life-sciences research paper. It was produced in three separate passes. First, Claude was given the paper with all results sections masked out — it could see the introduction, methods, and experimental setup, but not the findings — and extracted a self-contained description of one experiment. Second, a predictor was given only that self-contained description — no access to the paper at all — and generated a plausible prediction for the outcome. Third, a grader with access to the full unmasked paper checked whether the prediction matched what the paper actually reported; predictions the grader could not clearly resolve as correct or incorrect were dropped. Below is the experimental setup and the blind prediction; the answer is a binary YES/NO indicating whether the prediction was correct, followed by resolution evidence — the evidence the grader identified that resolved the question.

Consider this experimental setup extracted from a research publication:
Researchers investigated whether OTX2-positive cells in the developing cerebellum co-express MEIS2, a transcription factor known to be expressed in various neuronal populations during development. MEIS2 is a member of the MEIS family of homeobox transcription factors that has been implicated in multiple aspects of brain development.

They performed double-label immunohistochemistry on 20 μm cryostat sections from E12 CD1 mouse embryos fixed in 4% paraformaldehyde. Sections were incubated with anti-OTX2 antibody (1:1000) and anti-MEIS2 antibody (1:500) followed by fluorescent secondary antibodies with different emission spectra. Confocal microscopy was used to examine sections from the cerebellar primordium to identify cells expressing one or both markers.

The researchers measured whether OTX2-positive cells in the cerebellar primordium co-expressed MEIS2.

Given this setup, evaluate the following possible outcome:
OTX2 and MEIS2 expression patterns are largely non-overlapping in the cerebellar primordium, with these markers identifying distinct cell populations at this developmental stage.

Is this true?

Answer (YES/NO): NO